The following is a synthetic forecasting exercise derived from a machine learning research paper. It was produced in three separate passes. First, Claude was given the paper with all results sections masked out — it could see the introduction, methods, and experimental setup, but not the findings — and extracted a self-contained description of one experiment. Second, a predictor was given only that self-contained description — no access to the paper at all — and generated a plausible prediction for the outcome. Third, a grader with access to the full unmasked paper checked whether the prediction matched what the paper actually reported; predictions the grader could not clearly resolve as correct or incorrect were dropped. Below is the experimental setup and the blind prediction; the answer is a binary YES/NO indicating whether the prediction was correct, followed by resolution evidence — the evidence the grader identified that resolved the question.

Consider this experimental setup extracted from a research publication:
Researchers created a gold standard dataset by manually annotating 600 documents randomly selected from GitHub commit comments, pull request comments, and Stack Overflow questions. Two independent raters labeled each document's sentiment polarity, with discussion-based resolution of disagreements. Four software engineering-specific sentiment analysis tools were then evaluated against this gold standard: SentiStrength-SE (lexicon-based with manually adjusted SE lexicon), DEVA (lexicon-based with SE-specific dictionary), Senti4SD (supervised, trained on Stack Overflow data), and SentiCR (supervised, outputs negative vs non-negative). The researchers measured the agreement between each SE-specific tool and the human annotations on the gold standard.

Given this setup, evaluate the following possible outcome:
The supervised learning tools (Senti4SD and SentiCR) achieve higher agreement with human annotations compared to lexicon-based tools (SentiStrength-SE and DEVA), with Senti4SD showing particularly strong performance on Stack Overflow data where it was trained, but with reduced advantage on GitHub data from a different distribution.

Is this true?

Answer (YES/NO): NO